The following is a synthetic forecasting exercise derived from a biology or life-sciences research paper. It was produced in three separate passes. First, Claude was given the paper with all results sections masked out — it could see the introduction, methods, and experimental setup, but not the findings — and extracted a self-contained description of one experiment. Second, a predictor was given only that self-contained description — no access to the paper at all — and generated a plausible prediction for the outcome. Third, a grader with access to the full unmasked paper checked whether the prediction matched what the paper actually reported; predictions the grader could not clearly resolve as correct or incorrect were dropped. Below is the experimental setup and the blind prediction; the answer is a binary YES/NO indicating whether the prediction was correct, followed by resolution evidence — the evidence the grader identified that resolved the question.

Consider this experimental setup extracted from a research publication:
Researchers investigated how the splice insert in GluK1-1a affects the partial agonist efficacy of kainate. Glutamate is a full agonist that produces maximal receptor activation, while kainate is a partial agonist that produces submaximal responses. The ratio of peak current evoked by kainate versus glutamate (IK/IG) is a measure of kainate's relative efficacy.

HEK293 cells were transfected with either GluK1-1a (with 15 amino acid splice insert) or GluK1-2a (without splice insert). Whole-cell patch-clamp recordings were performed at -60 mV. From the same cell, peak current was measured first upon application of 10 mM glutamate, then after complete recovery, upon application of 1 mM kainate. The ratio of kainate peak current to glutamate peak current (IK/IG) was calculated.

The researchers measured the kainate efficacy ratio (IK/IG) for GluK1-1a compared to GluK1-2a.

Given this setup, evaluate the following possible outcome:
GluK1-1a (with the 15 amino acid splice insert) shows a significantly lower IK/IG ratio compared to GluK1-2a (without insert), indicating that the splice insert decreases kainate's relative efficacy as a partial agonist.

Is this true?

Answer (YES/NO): NO